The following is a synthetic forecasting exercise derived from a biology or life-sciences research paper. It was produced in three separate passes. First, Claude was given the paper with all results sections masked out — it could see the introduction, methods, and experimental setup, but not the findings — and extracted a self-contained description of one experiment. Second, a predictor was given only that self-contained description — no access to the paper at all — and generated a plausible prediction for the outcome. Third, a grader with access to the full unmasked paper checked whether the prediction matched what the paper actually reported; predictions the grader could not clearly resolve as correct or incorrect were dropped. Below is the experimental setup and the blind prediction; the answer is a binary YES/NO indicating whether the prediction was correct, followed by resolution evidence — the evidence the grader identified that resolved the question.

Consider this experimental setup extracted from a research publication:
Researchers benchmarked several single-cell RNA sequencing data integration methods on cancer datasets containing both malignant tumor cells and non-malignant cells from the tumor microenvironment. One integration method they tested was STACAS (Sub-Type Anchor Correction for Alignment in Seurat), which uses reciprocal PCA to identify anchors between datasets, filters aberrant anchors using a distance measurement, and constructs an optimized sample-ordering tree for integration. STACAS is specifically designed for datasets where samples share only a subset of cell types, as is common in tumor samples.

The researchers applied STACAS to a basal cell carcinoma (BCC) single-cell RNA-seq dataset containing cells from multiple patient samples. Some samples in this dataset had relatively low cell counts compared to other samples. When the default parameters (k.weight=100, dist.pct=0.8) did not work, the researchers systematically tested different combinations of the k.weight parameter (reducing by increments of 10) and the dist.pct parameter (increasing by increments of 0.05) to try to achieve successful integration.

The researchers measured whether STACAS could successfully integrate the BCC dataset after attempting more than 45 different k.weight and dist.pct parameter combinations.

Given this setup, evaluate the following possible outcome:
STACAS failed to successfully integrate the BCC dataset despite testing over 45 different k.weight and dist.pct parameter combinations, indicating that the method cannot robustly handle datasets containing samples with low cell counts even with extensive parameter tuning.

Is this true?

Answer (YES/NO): YES